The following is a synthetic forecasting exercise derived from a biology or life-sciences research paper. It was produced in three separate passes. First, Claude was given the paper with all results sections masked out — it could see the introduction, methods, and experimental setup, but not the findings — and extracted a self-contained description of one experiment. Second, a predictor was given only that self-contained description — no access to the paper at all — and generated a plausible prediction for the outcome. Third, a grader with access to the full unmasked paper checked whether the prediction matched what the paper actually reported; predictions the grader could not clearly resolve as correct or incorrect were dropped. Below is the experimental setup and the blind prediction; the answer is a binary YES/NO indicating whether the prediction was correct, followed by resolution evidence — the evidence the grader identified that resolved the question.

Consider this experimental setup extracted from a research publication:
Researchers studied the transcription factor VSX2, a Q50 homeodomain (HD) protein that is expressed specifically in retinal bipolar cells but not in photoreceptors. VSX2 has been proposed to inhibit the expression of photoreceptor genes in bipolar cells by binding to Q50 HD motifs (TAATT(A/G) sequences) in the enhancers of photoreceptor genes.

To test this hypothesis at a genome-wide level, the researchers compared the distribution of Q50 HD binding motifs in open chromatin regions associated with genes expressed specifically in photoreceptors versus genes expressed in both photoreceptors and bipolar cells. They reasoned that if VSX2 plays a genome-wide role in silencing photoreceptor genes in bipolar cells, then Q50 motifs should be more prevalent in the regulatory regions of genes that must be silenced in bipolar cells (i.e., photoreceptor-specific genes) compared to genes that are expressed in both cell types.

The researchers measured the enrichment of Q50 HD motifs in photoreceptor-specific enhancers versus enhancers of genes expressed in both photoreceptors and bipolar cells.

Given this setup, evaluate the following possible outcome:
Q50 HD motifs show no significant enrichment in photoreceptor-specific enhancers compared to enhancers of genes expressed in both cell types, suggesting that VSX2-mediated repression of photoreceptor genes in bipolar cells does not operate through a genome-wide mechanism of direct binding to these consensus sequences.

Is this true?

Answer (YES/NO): NO